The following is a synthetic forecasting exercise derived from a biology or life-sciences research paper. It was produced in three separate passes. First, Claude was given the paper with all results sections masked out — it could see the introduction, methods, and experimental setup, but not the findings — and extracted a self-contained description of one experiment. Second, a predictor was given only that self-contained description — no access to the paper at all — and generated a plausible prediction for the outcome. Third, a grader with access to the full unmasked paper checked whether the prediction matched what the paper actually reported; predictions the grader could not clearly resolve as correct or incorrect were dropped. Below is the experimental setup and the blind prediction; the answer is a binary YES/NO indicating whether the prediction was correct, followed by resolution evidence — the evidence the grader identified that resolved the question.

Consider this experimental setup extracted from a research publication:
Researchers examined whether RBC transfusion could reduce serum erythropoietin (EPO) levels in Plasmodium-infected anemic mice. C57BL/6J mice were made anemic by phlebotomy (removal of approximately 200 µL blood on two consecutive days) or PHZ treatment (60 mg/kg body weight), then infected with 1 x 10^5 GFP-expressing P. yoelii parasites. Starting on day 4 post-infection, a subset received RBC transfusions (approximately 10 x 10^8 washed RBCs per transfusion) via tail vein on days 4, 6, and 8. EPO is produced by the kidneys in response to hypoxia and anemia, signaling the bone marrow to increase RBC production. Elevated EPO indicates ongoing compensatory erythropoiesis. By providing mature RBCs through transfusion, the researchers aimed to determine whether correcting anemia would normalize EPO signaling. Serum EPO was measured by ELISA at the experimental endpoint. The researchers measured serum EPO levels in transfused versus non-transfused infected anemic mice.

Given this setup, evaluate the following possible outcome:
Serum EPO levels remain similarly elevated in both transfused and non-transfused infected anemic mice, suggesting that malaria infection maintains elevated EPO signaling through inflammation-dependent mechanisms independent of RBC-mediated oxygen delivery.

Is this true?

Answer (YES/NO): NO